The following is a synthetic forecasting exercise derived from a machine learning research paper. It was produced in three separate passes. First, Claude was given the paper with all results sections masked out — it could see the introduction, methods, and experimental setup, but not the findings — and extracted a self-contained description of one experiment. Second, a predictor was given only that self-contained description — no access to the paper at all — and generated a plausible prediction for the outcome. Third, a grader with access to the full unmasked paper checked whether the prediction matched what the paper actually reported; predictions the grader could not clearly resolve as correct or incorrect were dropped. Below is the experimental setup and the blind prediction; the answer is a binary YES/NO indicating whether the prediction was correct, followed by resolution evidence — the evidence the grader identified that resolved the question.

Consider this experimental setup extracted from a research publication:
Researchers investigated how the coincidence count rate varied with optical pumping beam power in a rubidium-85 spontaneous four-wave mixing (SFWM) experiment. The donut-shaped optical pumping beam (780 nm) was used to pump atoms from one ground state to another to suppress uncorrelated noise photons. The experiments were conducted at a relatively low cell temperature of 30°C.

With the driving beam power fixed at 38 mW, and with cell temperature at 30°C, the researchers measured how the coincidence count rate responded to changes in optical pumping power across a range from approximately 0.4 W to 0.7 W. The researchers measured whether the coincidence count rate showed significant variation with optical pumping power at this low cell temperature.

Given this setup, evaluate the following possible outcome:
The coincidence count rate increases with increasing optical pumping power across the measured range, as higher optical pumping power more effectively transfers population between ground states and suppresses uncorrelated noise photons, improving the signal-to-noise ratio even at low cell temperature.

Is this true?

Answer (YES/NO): NO